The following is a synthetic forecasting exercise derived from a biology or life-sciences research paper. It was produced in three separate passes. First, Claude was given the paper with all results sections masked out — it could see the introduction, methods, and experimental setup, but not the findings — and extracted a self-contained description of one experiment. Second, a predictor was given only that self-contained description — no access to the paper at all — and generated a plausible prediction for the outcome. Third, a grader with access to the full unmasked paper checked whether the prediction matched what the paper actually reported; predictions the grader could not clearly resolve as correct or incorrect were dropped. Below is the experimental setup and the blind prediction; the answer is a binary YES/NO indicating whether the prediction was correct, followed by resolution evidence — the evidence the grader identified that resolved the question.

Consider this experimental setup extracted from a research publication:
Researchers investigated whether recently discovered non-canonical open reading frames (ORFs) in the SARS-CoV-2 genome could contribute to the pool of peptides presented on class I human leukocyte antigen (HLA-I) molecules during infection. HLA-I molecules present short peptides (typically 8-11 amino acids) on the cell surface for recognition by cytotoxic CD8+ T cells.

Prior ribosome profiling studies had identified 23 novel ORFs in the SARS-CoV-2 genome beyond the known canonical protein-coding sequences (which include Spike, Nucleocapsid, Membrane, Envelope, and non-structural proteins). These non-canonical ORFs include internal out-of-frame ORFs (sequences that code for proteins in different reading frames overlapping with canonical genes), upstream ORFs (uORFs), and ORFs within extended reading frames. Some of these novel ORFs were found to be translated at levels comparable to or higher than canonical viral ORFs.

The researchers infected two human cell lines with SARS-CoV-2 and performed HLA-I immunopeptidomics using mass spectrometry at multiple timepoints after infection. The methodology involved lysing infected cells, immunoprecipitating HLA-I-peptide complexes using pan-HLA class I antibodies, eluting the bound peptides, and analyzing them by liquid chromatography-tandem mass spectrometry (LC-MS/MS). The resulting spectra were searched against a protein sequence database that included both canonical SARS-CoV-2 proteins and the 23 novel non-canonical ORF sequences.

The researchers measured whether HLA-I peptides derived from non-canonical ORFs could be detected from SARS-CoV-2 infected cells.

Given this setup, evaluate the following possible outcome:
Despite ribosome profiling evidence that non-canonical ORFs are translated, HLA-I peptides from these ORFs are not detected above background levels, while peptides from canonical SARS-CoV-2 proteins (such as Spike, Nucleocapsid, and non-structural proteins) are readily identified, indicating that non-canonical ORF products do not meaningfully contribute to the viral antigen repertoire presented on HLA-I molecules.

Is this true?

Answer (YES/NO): NO